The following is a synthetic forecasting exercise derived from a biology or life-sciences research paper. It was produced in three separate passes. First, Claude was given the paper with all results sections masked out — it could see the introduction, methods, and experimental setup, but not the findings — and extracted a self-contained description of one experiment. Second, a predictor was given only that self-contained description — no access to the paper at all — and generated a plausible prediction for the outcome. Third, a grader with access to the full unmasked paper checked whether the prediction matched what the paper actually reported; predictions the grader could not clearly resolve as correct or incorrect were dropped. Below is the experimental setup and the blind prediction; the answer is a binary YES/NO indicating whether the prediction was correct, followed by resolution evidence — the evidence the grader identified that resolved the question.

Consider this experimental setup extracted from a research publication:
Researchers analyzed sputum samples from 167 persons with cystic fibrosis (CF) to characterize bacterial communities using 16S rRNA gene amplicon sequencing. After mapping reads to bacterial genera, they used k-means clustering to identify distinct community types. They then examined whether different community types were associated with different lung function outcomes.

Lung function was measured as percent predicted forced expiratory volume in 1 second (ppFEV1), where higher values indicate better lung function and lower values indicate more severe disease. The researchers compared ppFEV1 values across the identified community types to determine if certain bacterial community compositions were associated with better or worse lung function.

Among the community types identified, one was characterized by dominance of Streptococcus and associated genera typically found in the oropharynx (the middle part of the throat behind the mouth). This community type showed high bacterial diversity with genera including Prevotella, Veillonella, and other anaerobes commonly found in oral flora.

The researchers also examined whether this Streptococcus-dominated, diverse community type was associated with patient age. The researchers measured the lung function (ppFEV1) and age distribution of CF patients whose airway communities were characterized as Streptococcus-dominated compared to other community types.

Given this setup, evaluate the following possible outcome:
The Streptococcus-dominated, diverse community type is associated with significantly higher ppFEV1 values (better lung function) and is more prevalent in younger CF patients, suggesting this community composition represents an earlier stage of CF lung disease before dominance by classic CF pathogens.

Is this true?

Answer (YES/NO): YES